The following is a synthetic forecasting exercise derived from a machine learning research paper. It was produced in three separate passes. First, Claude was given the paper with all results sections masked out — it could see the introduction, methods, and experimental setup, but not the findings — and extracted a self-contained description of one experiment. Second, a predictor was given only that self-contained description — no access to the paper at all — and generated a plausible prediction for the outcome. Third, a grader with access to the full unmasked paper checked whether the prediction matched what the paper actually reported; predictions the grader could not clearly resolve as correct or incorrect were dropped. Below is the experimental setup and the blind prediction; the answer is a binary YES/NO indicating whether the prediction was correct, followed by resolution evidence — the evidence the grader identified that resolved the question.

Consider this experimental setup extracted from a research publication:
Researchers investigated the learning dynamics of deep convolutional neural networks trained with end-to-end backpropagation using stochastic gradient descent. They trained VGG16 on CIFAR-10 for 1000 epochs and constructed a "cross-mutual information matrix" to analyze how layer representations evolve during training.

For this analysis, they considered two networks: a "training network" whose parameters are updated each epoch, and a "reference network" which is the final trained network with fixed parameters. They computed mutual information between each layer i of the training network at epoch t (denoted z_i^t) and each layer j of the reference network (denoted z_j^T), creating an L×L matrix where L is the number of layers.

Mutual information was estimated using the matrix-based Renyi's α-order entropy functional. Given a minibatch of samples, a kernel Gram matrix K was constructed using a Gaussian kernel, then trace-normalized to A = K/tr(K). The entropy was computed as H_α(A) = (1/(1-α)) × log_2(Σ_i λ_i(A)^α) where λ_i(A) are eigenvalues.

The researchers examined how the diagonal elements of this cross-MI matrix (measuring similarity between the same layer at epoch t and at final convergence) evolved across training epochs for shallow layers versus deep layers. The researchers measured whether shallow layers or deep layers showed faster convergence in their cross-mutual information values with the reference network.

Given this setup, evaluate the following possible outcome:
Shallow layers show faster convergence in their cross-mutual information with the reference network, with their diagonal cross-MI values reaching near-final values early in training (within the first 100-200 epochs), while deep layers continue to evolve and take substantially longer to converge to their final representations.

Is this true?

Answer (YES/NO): YES